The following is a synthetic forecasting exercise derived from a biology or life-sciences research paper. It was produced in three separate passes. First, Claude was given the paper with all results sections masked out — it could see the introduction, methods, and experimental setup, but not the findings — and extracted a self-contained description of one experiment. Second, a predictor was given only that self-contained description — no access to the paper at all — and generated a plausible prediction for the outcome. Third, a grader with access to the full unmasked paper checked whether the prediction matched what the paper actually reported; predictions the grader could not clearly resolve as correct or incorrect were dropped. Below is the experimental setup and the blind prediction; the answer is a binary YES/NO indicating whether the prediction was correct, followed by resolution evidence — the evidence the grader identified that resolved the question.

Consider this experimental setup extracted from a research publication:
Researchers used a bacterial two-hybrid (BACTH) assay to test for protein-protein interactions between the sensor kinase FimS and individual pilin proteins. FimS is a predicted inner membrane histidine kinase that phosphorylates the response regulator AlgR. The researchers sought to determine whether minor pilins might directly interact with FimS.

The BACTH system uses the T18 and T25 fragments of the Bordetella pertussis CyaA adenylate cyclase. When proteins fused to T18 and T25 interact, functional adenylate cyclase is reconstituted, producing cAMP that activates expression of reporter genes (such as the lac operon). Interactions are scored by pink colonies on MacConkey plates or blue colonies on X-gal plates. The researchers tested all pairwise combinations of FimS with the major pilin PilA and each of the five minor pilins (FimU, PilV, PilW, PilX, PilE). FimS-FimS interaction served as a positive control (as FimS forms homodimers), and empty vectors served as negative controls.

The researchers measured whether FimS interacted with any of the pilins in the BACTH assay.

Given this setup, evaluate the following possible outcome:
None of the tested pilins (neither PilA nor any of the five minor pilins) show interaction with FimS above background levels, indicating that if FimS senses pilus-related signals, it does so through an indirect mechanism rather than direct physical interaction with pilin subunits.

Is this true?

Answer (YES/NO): NO